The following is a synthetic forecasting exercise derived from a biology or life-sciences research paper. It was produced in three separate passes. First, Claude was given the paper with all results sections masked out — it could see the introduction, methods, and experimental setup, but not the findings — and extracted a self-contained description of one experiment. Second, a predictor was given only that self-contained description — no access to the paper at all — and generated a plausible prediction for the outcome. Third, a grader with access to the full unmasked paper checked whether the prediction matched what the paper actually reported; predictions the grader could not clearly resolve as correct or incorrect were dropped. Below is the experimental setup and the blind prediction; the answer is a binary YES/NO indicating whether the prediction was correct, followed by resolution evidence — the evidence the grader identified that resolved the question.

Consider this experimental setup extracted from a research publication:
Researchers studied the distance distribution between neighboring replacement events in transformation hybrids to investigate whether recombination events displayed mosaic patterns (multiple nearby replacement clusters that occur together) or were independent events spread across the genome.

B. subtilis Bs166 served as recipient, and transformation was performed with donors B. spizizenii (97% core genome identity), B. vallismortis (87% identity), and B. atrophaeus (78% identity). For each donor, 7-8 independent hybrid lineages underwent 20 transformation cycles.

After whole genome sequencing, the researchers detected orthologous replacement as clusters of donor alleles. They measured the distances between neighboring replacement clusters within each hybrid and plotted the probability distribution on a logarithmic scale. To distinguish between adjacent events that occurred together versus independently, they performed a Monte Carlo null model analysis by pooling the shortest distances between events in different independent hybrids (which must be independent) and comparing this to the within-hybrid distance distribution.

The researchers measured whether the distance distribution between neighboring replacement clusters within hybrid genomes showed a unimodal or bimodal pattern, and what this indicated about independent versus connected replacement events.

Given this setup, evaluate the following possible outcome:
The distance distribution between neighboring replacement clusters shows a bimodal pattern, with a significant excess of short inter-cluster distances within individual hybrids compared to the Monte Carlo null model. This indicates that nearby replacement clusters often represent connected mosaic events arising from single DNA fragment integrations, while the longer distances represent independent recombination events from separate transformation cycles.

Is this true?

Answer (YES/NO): YES